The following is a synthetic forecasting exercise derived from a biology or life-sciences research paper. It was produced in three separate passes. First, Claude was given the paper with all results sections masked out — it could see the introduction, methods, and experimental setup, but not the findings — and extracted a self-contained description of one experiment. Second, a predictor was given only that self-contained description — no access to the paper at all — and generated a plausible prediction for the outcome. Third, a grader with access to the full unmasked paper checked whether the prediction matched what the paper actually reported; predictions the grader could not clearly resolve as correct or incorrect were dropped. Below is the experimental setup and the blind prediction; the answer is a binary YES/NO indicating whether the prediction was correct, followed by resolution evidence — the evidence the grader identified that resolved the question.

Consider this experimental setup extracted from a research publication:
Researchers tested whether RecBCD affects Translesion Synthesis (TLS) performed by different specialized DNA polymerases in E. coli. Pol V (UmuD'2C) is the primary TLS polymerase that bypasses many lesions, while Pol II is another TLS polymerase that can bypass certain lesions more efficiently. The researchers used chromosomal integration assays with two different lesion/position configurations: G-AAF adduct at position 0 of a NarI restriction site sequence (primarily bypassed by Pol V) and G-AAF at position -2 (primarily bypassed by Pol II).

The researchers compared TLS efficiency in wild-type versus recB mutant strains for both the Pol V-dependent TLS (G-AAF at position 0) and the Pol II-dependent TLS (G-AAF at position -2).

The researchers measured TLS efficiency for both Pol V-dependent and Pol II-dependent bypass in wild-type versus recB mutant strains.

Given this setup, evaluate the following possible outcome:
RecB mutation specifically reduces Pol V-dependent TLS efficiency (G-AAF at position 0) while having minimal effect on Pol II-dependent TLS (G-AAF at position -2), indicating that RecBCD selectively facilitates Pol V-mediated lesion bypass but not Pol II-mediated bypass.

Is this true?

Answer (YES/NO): NO